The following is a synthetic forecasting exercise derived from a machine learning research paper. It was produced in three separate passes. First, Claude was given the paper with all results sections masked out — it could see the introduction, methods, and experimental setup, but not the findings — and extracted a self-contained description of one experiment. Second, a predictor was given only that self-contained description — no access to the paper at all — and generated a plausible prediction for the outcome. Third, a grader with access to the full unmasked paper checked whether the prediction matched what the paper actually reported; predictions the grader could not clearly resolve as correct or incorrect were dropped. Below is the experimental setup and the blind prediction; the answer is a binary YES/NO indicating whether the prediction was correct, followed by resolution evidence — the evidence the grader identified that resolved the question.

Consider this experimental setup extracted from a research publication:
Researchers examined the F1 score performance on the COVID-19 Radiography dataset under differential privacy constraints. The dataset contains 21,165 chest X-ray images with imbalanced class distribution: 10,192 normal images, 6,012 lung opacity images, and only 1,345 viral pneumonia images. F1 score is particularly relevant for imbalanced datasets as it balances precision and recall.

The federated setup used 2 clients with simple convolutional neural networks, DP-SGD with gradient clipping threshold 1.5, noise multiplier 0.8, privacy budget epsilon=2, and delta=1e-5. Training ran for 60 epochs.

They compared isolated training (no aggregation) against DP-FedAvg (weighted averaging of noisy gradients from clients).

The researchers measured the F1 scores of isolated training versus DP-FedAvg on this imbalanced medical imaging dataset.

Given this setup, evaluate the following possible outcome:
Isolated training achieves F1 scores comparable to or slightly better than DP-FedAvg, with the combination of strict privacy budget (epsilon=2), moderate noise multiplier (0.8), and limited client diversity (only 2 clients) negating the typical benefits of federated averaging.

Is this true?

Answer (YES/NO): NO